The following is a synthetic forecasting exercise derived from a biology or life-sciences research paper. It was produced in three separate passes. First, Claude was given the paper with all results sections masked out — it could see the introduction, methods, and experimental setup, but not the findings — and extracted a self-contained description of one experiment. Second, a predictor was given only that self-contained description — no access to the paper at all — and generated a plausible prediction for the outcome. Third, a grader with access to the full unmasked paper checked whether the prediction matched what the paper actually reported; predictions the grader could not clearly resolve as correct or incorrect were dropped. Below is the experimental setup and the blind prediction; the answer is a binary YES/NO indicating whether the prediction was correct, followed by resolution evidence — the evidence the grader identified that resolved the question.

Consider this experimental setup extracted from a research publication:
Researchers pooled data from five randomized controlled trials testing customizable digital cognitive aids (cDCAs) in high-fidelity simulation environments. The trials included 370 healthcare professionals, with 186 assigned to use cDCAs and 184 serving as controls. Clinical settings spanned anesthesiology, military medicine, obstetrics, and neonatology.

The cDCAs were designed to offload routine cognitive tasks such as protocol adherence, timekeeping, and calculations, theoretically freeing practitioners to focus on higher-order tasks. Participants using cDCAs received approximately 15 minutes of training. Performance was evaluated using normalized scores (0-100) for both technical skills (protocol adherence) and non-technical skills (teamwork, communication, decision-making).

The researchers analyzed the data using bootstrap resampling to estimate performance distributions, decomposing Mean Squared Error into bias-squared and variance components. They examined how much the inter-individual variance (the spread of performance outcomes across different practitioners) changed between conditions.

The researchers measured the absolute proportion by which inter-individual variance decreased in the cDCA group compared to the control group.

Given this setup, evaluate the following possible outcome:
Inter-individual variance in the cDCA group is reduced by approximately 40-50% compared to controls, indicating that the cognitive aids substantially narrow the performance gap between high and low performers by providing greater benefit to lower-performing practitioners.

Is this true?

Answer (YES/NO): NO